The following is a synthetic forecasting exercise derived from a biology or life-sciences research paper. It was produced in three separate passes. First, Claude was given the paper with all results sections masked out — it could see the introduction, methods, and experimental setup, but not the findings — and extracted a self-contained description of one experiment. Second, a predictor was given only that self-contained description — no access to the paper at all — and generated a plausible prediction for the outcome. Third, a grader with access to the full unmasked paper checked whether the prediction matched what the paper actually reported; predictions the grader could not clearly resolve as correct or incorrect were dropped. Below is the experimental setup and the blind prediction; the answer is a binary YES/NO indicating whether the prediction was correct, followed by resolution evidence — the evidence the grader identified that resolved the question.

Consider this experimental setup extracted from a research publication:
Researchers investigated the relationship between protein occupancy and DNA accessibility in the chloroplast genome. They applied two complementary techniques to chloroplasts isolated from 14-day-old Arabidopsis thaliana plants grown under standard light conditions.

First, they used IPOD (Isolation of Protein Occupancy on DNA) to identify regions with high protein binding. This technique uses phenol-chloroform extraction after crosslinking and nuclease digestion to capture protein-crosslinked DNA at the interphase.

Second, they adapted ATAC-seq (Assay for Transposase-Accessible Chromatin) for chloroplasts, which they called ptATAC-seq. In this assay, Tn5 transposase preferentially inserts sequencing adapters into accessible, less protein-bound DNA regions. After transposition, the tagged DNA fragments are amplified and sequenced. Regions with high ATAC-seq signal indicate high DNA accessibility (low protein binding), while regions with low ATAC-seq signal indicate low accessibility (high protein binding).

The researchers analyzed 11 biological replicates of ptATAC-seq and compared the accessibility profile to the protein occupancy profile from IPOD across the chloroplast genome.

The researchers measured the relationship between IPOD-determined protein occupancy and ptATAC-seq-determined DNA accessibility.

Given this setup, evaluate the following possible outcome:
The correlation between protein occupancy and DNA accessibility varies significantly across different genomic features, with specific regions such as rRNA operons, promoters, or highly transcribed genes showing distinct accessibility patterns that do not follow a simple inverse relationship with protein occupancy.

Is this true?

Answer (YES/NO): NO